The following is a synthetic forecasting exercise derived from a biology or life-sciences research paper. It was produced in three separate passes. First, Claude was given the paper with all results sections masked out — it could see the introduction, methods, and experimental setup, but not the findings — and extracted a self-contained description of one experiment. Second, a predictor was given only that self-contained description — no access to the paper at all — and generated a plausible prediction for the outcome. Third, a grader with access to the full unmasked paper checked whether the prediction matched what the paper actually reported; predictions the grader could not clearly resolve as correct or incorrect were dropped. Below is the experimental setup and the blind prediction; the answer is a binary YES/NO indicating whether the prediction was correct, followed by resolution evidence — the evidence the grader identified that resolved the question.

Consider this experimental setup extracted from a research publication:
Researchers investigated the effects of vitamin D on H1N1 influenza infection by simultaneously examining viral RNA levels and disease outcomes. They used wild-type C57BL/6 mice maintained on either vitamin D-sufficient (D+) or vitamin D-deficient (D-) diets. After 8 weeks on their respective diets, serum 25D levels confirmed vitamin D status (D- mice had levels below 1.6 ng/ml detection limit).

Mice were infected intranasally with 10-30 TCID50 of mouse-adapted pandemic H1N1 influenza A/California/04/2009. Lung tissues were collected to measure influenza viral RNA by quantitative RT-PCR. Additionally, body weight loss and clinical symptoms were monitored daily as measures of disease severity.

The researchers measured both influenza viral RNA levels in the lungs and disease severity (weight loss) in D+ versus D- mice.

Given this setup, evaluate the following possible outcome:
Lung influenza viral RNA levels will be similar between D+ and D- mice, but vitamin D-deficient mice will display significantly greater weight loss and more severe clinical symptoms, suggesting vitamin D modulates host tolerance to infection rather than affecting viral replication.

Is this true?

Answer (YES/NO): YES